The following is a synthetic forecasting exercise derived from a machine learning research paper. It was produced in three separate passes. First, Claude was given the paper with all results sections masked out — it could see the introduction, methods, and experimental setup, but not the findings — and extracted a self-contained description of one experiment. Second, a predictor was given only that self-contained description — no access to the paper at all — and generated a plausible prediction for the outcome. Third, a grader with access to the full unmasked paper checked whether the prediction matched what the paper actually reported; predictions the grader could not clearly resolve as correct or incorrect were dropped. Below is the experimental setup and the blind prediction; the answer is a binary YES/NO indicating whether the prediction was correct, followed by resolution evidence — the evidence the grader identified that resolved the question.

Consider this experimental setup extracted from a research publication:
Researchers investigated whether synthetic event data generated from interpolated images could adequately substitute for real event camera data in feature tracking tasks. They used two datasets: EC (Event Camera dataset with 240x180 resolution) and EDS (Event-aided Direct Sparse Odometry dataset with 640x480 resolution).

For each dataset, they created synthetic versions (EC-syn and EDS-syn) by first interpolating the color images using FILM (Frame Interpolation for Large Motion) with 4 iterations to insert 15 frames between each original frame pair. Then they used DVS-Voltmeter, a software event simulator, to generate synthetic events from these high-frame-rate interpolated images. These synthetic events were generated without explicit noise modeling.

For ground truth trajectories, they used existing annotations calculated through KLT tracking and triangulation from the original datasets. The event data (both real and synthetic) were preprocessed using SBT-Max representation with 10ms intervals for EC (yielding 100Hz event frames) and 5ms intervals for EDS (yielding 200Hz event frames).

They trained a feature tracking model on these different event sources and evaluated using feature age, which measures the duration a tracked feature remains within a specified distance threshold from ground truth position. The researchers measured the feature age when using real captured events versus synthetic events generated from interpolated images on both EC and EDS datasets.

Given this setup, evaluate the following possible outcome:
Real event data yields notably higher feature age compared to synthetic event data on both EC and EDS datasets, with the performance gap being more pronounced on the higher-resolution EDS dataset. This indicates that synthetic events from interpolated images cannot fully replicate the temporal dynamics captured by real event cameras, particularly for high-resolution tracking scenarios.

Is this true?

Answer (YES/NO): NO